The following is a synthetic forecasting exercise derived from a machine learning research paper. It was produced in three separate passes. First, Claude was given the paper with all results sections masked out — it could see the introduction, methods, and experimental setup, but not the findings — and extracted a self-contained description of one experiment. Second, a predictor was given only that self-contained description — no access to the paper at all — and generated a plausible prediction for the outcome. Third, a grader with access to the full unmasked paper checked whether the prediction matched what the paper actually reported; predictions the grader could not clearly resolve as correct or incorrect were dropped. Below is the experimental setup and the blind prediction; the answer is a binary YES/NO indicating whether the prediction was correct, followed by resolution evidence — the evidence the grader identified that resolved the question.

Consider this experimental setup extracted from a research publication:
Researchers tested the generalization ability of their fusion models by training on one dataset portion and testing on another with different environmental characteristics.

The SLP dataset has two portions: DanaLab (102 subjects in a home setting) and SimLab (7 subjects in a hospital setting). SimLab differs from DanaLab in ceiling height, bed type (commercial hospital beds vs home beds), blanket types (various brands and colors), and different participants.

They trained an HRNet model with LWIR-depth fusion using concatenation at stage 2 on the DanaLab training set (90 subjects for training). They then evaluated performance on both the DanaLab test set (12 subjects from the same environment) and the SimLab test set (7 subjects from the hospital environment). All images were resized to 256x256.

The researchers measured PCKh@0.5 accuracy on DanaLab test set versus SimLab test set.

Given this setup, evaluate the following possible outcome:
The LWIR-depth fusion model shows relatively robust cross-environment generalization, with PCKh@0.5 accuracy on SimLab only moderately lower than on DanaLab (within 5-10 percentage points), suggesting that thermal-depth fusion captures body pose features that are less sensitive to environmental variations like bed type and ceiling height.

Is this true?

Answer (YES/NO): NO